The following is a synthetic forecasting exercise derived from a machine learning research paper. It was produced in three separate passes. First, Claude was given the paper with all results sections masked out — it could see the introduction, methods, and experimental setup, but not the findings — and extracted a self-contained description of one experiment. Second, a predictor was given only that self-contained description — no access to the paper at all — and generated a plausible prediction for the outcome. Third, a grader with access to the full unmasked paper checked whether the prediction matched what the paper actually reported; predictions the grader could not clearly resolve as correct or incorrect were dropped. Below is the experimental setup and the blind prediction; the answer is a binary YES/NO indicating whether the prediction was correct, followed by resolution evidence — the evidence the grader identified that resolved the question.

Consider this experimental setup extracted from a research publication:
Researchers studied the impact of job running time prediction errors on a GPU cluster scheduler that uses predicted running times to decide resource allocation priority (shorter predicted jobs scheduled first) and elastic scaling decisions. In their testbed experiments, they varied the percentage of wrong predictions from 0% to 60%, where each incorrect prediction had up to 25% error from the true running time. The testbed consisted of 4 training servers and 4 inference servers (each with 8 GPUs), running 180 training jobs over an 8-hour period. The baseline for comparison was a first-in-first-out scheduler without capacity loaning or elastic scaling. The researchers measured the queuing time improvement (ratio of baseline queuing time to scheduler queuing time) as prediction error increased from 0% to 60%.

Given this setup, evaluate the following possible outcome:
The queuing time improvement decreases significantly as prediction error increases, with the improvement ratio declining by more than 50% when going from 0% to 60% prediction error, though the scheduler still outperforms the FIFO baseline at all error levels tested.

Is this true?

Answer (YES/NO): NO